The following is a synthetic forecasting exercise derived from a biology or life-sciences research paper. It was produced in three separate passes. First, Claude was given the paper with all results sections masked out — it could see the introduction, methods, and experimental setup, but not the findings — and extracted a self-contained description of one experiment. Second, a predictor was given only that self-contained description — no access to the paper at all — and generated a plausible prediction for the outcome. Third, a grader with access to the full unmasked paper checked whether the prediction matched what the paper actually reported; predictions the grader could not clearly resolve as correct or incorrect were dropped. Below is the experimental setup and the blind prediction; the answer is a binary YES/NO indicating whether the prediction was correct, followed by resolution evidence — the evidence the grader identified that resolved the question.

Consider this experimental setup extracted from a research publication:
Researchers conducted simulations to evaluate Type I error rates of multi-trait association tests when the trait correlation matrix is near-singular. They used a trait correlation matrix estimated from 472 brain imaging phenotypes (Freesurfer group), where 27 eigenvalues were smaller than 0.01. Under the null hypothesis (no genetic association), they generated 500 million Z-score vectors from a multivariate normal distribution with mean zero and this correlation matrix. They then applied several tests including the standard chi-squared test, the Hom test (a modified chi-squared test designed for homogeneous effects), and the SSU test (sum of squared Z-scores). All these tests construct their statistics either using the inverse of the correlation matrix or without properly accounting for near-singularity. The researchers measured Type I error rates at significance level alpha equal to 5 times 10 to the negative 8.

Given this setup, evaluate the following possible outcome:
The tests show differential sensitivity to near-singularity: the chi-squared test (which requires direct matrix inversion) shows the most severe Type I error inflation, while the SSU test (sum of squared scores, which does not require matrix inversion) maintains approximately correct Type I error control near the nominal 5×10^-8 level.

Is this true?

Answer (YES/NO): NO